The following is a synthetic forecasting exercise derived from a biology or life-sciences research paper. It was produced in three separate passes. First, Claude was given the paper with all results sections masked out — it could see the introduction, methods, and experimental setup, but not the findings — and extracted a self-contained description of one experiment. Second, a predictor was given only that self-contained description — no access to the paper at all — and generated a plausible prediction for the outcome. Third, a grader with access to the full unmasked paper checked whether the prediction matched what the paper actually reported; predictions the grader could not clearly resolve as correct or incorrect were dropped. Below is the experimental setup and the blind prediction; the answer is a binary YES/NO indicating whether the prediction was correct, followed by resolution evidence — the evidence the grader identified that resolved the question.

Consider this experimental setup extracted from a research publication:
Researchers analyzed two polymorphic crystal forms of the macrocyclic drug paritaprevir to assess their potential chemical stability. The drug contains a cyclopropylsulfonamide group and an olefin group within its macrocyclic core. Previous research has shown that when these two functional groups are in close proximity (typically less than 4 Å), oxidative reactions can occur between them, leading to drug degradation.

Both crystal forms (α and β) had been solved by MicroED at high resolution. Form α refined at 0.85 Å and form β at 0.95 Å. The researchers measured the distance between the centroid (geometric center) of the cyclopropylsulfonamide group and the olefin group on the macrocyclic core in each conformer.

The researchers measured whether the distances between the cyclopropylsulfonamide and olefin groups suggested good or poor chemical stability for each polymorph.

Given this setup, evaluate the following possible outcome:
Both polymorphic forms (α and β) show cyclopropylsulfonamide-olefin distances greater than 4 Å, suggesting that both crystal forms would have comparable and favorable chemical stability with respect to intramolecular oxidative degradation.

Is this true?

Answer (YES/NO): YES